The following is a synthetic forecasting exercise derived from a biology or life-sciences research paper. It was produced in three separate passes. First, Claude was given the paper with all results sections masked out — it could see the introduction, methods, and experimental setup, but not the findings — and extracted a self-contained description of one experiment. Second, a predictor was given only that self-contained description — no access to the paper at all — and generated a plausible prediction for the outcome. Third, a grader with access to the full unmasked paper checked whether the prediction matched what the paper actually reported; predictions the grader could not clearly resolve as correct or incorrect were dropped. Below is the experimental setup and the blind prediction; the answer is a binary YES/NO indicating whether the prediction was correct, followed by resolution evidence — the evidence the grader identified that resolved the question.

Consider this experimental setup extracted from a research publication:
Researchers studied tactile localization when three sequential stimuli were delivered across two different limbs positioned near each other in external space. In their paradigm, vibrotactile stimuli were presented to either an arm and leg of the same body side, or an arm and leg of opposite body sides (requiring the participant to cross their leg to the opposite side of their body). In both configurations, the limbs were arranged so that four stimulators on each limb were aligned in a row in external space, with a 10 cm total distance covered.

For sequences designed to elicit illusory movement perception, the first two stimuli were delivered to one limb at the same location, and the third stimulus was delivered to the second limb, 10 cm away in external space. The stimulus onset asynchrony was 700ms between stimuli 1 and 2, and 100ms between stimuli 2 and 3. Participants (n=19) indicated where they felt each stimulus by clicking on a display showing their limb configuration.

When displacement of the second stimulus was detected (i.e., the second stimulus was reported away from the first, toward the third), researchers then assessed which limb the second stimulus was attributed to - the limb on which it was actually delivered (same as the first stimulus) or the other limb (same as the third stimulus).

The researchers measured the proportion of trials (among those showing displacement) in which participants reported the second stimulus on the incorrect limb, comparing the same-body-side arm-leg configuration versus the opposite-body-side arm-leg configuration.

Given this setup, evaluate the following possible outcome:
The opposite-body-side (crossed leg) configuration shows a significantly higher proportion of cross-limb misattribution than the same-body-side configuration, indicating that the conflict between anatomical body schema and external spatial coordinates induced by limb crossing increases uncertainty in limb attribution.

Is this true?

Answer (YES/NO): NO